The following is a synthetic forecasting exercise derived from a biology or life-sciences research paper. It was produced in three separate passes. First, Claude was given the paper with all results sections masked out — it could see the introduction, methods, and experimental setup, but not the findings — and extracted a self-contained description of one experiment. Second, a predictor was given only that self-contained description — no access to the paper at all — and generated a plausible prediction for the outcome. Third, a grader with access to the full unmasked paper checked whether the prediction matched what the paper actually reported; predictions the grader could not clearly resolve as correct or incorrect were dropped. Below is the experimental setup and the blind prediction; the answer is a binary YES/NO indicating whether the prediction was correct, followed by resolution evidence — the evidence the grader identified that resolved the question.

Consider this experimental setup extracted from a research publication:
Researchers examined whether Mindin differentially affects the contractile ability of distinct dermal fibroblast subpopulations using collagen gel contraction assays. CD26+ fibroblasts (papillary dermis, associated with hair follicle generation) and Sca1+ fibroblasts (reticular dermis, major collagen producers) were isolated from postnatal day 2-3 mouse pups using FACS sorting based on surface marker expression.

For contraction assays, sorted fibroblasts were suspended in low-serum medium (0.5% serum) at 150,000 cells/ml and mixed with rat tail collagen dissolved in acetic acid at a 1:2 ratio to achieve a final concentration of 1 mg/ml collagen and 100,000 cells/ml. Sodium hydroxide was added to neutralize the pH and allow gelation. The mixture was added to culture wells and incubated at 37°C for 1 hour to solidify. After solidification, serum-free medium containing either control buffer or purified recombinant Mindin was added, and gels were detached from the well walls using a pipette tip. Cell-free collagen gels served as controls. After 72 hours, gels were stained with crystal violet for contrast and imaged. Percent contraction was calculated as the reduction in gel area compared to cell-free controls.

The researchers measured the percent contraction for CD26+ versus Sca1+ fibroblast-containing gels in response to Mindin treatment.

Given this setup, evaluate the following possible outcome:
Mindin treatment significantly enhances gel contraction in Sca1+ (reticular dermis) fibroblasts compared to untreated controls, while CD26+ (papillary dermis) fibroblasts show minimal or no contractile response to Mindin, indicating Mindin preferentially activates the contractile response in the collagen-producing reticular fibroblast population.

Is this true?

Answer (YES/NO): NO